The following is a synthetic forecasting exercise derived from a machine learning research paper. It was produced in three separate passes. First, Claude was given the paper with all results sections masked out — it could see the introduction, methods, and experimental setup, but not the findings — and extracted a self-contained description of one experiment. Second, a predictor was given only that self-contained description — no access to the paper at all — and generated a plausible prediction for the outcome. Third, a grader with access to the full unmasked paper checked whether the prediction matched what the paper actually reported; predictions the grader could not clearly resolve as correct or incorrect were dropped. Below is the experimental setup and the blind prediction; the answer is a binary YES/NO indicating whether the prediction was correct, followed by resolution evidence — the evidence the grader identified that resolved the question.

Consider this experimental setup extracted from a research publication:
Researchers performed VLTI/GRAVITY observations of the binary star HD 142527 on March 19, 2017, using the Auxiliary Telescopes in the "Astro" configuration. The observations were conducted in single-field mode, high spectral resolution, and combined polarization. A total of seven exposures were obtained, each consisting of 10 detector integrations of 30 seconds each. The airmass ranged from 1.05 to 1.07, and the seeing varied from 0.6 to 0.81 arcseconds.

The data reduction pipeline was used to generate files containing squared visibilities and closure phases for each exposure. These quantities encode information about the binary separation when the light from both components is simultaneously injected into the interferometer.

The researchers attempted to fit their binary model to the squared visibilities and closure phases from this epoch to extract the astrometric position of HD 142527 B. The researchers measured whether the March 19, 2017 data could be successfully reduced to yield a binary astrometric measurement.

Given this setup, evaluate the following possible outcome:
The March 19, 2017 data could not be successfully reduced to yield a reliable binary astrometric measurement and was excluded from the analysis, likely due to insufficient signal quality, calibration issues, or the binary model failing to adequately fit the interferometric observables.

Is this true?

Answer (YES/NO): YES